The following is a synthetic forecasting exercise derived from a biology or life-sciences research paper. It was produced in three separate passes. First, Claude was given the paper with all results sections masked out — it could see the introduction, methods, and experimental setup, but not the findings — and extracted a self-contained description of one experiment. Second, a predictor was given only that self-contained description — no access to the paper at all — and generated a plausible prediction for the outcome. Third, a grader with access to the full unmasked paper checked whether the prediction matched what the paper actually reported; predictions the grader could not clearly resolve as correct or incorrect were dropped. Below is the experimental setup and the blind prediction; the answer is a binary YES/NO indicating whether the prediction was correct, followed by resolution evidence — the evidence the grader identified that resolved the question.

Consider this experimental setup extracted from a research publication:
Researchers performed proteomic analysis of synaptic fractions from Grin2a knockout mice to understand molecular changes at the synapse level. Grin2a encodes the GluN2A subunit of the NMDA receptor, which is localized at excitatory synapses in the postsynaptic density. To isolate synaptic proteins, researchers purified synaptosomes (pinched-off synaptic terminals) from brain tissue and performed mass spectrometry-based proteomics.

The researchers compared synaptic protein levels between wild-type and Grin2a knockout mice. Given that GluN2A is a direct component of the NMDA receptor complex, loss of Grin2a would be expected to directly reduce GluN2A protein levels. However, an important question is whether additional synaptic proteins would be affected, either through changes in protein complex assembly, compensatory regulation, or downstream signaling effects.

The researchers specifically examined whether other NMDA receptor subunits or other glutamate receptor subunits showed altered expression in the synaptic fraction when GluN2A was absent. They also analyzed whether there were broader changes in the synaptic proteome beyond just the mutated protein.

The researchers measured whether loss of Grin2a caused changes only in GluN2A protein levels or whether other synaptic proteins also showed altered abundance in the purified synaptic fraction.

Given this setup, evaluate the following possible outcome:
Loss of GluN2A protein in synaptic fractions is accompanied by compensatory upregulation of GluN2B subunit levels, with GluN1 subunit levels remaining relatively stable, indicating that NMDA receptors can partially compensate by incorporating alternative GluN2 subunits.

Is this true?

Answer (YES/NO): NO